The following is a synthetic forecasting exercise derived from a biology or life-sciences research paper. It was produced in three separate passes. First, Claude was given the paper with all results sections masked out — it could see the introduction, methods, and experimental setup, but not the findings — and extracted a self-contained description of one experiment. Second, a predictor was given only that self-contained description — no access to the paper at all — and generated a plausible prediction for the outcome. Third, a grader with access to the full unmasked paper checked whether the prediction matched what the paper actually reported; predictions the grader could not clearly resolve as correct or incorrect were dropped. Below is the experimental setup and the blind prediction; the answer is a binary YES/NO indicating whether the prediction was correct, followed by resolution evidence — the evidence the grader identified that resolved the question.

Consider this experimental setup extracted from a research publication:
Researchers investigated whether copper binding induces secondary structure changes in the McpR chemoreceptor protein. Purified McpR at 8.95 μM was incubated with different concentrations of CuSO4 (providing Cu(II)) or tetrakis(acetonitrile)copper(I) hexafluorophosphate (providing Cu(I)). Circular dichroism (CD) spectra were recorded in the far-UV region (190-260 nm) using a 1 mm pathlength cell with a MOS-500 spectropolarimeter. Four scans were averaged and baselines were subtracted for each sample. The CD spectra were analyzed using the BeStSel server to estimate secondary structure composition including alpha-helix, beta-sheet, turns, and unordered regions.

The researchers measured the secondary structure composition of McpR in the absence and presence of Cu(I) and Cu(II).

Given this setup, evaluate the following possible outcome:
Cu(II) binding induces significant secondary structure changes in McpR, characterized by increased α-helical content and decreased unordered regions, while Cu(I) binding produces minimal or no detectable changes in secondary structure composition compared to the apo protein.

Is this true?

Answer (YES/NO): NO